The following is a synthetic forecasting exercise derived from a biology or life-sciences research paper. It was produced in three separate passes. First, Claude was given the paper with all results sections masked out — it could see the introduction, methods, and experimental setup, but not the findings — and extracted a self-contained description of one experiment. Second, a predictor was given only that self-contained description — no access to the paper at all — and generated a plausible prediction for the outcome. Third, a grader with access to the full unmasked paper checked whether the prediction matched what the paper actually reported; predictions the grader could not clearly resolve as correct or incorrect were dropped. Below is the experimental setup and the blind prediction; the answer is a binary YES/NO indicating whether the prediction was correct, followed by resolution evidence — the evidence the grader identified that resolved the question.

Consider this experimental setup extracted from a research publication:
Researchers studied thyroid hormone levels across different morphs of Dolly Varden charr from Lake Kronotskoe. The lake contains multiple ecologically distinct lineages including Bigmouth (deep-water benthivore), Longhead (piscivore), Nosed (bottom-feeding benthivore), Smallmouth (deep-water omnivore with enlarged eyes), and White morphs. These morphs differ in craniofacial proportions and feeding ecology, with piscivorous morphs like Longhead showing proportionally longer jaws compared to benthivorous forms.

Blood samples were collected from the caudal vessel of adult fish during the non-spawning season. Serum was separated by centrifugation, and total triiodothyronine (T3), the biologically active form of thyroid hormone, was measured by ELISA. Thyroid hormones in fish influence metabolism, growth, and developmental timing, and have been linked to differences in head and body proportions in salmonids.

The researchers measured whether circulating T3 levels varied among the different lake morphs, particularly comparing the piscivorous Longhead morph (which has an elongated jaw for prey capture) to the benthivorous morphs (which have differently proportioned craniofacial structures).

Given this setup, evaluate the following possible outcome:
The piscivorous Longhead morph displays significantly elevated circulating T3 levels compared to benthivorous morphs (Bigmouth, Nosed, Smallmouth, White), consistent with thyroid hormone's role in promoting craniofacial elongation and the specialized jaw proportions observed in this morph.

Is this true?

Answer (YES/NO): NO